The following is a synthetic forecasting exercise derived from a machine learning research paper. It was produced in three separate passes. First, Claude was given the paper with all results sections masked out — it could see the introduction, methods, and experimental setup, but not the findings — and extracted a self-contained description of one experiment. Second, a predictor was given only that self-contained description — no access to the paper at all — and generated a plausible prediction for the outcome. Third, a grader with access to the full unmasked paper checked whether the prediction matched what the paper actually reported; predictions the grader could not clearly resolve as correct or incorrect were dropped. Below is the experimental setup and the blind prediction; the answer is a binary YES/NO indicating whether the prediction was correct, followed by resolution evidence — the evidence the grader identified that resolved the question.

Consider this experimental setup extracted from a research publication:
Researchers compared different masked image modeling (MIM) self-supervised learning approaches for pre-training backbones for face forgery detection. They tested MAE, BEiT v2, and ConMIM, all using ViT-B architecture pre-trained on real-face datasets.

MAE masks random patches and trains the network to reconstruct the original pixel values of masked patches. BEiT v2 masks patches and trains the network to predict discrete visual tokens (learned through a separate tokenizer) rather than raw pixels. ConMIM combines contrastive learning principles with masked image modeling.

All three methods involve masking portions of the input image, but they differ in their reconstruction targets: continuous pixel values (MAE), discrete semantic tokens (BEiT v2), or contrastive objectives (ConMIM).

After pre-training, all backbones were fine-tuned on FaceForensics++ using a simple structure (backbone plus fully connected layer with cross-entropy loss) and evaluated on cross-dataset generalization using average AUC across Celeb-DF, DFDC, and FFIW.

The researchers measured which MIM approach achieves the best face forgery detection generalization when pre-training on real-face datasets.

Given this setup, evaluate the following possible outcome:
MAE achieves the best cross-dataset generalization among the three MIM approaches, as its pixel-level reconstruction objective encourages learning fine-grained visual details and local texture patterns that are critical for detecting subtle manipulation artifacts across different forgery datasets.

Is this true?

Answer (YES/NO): NO